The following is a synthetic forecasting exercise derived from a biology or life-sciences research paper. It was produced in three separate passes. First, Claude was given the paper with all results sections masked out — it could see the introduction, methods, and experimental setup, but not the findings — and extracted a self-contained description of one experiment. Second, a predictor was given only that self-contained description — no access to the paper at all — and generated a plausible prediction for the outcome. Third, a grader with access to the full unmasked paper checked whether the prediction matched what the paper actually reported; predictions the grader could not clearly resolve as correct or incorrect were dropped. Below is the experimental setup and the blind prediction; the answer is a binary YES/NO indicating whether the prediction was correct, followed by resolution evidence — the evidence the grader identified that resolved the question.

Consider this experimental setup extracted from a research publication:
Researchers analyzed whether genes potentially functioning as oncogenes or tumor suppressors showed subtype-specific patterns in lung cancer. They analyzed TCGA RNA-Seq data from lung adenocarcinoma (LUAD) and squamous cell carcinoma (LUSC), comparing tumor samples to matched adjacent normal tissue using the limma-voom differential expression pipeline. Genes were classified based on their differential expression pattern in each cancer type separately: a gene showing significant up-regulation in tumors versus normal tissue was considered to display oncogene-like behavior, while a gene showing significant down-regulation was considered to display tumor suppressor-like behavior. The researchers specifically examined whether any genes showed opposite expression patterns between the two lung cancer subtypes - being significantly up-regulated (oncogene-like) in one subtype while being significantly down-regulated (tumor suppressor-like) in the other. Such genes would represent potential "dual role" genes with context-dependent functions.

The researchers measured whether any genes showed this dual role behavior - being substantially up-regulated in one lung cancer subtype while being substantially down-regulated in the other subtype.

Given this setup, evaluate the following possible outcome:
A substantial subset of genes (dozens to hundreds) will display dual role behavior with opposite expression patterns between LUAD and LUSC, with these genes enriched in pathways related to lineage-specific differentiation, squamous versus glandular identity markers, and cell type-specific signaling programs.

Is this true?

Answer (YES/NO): NO